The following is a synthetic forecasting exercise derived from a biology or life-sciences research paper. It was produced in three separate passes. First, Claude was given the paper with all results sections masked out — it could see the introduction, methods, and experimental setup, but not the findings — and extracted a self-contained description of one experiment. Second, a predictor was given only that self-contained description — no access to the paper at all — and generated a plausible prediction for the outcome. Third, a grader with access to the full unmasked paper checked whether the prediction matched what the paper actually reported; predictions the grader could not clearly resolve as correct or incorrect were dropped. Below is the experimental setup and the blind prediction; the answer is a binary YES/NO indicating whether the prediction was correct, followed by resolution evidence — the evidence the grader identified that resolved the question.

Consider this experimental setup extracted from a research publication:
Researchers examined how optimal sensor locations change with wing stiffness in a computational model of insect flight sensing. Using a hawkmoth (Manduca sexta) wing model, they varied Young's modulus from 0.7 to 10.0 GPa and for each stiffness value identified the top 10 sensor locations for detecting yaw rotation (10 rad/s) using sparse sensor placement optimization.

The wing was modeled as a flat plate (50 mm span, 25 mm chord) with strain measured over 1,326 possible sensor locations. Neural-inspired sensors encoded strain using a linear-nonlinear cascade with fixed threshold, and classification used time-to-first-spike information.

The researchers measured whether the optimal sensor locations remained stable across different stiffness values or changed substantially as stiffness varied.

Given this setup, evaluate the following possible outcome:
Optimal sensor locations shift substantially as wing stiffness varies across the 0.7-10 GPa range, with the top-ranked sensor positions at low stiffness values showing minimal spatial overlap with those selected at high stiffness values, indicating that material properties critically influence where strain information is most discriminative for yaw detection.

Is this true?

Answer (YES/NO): NO